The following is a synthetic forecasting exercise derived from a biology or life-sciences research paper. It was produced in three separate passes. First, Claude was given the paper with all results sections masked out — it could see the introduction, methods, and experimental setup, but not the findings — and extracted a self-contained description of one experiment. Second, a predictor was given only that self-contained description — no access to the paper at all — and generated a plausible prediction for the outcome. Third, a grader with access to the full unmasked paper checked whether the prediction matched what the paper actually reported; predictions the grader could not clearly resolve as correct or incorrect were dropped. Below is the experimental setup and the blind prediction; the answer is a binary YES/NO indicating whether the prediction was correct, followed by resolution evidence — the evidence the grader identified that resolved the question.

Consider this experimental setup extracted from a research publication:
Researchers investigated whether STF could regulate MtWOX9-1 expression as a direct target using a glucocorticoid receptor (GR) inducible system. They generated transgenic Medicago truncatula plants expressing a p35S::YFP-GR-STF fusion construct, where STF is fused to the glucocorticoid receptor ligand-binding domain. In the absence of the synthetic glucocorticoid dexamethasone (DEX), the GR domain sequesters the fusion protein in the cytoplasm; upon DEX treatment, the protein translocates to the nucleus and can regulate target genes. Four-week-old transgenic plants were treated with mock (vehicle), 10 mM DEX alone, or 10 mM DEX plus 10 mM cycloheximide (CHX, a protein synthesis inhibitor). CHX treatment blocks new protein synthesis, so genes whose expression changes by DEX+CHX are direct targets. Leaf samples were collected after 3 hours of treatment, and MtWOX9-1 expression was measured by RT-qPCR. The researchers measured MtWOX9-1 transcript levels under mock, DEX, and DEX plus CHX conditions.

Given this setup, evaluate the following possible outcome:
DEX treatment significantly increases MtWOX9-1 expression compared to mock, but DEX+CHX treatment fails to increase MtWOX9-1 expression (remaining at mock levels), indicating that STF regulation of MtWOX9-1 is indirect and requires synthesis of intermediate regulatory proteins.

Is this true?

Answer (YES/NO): NO